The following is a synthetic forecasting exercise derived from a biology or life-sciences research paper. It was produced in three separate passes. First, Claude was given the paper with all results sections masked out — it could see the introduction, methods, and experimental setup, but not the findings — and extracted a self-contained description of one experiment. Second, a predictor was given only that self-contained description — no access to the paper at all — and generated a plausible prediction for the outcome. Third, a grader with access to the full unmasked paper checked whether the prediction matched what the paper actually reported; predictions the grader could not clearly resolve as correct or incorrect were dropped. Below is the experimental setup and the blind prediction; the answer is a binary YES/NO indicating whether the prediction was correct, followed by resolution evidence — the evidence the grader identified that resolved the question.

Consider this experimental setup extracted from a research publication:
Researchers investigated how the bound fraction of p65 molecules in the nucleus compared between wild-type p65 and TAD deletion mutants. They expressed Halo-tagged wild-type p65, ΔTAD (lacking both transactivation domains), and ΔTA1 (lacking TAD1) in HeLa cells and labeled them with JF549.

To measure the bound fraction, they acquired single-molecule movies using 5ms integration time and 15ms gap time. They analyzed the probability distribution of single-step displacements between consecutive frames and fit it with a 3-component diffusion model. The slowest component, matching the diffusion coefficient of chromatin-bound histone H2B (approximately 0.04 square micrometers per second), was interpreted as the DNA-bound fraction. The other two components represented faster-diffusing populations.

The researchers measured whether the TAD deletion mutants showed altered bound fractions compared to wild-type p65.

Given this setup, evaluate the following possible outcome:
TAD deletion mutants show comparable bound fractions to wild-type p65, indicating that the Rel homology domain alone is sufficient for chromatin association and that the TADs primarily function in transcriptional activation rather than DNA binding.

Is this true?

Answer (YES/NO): YES